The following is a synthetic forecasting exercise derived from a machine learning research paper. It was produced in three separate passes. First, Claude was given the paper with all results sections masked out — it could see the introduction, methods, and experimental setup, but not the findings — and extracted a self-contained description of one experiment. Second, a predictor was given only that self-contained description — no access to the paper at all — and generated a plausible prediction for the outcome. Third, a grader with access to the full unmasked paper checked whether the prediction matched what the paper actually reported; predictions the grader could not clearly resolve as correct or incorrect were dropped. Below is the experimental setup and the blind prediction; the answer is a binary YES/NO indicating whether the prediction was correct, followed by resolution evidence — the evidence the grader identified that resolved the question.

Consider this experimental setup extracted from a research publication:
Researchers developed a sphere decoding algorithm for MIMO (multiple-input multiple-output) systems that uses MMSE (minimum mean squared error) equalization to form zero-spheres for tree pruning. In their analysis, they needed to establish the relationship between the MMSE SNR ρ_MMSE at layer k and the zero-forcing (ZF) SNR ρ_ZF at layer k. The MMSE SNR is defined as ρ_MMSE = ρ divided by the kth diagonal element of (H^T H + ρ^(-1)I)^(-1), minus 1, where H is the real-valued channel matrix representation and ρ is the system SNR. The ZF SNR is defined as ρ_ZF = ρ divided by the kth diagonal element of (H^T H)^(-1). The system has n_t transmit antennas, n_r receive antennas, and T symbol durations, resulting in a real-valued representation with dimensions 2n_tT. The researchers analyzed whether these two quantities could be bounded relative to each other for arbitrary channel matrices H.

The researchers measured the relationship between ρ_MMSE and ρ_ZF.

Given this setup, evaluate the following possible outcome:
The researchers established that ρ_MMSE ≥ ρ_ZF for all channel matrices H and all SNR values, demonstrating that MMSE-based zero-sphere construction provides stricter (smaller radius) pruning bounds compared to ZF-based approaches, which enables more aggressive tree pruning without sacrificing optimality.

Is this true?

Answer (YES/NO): NO